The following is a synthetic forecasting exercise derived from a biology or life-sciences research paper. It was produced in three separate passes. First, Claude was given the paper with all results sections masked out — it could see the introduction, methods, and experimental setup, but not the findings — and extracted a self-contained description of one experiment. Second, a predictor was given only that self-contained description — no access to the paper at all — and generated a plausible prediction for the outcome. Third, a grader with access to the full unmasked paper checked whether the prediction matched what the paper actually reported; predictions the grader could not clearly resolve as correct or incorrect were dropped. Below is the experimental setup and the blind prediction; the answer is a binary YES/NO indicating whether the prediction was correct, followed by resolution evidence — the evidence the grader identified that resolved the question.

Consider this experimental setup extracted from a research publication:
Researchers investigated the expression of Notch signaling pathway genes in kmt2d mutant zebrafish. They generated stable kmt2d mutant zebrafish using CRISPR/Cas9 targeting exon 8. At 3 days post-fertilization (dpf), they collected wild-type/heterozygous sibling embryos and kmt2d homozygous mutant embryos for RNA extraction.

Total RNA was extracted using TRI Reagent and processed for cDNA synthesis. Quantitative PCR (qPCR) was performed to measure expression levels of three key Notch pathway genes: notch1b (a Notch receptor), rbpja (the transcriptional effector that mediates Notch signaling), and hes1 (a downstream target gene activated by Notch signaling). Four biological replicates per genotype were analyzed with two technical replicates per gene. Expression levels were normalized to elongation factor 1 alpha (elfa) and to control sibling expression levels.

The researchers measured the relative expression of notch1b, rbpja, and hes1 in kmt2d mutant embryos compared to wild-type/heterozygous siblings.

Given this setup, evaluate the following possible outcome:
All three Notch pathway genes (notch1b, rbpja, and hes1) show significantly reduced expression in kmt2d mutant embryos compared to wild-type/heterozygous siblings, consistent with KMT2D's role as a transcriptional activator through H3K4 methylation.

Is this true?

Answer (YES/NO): NO